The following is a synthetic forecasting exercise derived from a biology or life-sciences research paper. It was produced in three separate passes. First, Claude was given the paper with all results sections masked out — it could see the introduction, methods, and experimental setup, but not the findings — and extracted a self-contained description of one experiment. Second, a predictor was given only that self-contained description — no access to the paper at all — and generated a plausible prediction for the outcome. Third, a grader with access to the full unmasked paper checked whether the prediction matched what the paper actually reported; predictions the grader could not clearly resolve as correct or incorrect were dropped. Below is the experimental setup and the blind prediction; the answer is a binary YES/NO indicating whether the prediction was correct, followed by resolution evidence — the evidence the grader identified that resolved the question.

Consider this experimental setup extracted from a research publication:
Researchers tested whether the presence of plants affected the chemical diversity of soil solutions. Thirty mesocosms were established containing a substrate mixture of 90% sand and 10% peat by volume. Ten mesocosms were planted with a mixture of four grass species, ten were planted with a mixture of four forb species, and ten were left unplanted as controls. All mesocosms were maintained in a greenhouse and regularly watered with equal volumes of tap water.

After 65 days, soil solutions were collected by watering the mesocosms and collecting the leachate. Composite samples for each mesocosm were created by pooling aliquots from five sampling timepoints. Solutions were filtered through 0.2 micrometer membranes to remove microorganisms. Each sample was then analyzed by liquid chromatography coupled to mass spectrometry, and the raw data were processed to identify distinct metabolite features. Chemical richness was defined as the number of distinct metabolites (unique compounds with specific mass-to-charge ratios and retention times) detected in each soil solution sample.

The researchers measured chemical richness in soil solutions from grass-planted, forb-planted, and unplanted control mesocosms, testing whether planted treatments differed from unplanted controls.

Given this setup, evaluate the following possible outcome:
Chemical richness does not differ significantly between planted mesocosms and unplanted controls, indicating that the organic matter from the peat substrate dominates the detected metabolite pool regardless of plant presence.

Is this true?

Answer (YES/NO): NO